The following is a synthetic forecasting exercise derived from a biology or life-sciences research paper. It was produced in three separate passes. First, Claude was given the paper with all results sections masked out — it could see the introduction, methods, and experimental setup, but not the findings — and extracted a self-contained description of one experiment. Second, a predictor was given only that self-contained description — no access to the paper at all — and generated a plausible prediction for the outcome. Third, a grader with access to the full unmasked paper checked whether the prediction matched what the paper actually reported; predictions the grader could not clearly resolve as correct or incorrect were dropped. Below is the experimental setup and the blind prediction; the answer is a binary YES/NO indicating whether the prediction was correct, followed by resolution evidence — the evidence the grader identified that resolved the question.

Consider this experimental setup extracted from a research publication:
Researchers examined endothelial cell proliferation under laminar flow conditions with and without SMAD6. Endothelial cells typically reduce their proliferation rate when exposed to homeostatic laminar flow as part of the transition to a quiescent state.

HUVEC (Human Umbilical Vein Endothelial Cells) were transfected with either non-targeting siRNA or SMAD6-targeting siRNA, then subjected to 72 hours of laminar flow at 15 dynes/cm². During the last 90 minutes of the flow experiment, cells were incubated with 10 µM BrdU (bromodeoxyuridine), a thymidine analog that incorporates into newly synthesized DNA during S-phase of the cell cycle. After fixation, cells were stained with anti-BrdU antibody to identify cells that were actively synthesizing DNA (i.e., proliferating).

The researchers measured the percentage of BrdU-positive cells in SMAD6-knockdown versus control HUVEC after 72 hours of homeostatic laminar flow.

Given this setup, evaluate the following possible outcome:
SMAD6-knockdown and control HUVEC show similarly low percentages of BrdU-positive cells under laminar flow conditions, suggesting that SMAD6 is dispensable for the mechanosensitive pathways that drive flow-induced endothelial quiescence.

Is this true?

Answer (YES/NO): NO